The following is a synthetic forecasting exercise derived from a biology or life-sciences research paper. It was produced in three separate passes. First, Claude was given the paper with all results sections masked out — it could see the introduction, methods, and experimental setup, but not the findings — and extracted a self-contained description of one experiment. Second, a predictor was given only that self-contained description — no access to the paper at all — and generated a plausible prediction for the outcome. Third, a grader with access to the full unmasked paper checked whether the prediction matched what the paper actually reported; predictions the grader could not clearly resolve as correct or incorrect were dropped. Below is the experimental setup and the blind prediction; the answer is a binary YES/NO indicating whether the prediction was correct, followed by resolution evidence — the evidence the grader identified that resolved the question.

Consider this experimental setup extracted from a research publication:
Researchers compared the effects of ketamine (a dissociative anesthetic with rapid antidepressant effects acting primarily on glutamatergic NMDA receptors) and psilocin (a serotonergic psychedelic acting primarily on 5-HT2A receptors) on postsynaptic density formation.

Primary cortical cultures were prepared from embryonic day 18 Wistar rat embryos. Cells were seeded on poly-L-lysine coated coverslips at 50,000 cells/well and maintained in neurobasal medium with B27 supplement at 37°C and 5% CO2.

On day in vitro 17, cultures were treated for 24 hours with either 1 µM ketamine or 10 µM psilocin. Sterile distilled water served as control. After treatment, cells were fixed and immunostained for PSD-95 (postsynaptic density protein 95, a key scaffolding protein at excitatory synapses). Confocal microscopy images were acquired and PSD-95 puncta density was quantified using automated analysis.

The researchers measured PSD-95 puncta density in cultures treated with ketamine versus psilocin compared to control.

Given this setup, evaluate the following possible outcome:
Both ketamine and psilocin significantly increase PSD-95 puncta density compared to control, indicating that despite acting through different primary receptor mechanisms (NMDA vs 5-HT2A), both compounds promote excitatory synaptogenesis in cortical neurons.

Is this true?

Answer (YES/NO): NO